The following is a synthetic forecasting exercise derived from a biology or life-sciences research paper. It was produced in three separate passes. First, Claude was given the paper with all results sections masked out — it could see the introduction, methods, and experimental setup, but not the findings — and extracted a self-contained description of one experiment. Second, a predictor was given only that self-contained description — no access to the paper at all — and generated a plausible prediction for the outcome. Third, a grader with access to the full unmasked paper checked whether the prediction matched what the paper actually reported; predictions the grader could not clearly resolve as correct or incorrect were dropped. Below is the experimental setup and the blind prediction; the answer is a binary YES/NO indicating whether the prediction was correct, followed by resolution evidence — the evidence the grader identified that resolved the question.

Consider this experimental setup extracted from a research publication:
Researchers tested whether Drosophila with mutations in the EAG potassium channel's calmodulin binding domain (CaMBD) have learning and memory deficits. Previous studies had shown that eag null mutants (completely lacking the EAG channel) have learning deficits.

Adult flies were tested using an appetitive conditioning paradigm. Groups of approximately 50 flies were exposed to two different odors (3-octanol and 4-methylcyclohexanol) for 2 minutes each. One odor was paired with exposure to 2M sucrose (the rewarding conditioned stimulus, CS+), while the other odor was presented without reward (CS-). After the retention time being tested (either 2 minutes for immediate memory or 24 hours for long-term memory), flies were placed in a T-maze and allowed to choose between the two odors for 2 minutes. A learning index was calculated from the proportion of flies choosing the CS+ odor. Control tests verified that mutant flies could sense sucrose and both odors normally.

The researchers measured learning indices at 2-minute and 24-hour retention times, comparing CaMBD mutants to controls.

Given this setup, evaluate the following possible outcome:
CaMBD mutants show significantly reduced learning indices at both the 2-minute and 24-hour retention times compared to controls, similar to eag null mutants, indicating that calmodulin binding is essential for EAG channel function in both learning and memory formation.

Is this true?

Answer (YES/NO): YES